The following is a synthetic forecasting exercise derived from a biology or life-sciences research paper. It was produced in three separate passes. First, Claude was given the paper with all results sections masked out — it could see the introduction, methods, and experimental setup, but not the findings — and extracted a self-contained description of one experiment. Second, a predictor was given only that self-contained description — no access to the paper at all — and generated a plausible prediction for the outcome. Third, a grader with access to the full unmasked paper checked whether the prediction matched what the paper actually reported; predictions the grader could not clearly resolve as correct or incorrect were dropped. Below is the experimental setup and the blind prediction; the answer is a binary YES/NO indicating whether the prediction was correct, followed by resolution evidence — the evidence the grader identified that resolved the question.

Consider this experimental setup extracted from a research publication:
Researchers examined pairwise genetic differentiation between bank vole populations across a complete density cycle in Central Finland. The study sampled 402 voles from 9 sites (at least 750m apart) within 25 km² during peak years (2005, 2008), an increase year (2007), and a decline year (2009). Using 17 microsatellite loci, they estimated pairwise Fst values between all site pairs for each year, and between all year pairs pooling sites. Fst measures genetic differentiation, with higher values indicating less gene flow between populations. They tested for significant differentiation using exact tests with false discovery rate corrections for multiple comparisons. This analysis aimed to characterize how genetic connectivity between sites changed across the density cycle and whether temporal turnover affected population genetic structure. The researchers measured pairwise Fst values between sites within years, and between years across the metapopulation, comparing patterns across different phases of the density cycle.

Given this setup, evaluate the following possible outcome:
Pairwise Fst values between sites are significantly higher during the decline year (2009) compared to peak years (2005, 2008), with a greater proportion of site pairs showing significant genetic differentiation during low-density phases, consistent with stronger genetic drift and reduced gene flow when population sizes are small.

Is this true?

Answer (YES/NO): NO